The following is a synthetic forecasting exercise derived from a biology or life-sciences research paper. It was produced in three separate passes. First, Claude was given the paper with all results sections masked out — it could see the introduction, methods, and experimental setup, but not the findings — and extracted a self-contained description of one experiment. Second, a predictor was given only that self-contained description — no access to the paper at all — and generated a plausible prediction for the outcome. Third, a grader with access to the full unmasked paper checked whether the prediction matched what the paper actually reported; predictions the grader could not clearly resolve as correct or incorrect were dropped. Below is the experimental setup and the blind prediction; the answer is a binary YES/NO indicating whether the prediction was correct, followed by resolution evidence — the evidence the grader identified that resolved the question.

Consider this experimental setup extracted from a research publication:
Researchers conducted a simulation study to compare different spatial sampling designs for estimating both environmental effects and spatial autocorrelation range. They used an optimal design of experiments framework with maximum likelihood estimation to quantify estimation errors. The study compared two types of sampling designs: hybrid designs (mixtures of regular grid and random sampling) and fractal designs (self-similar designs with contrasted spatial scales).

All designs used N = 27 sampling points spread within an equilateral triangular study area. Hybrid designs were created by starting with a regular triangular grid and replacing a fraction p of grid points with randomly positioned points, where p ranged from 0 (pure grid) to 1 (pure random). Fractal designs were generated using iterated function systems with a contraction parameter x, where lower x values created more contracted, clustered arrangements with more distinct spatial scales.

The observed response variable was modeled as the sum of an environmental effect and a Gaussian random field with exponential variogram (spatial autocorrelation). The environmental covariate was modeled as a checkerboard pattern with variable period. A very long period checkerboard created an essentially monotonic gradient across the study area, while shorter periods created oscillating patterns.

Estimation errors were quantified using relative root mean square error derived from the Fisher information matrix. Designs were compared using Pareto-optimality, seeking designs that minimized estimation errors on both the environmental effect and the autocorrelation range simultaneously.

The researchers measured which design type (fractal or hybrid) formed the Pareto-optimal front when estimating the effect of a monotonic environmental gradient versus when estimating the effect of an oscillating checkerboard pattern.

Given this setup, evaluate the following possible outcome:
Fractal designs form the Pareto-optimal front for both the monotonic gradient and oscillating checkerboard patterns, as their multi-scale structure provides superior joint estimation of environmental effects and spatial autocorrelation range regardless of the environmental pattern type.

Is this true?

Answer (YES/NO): NO